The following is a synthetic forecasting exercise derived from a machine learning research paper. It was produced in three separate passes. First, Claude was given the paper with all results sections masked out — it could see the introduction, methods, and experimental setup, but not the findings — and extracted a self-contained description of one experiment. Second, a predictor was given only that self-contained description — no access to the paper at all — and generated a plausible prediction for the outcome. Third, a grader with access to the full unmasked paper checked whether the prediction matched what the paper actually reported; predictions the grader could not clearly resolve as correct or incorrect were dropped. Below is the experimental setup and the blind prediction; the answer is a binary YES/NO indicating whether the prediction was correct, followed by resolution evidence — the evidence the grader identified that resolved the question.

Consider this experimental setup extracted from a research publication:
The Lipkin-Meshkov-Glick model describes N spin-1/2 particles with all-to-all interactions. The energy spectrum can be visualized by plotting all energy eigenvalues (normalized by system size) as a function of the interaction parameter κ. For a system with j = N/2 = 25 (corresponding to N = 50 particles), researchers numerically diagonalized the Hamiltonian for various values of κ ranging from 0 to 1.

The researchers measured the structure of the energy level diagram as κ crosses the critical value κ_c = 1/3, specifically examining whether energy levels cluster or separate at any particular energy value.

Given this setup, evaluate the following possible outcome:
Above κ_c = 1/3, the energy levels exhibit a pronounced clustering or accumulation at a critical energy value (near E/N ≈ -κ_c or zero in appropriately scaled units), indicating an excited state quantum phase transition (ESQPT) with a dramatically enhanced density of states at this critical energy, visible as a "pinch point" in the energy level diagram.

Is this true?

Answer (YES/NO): YES